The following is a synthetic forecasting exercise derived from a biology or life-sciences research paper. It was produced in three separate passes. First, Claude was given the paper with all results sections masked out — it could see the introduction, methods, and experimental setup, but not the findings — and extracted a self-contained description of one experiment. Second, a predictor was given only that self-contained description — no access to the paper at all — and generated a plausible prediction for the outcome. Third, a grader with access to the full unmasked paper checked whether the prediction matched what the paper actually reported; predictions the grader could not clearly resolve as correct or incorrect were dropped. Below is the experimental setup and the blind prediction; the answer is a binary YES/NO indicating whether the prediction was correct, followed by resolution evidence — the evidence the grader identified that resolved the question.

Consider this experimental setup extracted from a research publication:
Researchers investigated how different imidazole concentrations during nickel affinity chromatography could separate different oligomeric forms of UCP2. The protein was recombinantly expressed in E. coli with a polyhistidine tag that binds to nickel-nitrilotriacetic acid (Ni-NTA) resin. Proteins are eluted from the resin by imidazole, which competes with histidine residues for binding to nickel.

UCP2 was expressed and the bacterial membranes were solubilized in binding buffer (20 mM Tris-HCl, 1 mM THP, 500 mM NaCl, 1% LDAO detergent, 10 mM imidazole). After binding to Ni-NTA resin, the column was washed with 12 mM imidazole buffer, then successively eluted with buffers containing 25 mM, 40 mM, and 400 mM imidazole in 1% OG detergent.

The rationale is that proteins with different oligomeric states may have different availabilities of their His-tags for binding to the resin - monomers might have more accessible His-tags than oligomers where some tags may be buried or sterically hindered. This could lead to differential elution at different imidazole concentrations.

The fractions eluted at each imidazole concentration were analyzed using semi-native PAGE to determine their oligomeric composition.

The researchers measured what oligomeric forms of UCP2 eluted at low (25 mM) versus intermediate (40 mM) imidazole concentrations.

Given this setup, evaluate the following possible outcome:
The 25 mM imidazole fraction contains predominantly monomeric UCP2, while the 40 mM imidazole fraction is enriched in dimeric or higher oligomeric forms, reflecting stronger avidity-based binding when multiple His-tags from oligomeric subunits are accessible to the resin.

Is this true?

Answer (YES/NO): YES